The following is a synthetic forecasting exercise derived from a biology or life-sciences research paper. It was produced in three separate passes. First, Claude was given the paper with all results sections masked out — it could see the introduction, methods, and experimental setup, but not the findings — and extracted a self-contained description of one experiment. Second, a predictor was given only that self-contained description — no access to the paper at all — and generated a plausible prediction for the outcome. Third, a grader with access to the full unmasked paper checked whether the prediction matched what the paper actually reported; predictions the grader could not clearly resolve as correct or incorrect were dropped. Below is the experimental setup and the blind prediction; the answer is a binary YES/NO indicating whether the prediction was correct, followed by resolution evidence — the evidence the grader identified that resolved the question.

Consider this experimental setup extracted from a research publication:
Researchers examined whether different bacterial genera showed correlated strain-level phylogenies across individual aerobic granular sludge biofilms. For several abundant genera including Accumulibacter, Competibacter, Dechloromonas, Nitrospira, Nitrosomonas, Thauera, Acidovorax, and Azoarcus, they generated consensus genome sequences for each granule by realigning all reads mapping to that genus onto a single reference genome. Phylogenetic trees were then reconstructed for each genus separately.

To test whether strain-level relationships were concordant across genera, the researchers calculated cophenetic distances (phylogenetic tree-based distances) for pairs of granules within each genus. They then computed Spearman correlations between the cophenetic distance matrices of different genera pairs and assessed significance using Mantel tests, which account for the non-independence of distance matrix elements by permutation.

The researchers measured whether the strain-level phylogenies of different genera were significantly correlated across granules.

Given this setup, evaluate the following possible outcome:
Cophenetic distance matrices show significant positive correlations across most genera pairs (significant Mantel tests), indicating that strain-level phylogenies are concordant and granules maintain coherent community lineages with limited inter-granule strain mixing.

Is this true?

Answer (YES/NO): YES